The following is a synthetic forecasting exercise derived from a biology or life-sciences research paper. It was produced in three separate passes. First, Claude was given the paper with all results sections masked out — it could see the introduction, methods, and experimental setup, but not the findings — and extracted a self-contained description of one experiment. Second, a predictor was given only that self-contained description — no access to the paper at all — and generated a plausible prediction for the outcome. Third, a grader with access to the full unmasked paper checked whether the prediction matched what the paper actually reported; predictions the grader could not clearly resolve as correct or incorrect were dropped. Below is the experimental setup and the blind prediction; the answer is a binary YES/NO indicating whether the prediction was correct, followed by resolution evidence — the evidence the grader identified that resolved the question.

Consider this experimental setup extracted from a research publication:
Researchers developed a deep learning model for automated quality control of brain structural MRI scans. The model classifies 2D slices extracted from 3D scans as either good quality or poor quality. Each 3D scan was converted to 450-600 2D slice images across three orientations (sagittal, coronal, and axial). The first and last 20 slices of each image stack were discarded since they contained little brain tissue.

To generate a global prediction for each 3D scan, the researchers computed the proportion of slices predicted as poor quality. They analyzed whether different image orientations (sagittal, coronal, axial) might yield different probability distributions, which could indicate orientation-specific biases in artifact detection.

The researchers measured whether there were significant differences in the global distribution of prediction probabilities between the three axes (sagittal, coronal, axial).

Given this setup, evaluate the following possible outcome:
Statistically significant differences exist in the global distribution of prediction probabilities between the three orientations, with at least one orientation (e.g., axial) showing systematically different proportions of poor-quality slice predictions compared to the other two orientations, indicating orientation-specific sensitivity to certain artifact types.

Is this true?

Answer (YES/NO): NO